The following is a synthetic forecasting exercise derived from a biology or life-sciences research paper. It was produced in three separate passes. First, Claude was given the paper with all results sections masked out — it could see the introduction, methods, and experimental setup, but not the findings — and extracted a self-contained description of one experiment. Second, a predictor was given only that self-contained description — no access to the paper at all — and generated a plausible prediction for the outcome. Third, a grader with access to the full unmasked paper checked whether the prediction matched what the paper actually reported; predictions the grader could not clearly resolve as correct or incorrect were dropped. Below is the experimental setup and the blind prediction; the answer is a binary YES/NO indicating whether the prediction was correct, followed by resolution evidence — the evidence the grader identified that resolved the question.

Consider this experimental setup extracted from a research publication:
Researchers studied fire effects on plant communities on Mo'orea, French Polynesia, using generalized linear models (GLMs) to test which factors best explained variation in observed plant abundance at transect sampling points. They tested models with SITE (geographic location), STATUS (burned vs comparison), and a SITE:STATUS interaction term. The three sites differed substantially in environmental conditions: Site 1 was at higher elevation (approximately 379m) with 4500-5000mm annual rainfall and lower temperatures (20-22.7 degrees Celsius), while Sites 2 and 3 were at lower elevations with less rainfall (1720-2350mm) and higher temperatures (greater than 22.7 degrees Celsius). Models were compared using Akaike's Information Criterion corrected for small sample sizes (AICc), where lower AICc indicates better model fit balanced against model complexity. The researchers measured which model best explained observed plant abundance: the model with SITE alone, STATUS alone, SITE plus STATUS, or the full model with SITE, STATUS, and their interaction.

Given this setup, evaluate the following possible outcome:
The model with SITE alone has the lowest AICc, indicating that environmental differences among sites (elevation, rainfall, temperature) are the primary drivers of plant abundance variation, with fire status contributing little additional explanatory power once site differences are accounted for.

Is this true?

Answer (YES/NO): NO